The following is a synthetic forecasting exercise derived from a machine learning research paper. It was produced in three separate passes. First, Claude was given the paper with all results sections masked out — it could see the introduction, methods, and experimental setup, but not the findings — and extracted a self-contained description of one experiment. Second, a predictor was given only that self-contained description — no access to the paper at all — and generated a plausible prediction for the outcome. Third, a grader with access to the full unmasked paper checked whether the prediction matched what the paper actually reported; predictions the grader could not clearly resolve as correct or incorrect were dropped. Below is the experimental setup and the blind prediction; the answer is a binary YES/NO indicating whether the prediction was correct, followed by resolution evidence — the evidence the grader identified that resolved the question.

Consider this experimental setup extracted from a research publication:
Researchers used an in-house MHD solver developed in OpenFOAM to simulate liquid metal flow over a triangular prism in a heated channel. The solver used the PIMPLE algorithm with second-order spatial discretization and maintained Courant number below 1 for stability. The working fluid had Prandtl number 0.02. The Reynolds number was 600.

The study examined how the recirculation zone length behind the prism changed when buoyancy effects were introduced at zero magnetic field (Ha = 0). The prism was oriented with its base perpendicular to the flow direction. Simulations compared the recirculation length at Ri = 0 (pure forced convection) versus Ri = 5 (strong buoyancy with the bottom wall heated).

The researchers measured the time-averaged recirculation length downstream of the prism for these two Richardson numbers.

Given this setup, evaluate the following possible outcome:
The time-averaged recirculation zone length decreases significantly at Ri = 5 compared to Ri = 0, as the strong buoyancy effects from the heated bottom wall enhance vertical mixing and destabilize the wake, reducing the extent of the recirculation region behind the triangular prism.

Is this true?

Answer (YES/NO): NO